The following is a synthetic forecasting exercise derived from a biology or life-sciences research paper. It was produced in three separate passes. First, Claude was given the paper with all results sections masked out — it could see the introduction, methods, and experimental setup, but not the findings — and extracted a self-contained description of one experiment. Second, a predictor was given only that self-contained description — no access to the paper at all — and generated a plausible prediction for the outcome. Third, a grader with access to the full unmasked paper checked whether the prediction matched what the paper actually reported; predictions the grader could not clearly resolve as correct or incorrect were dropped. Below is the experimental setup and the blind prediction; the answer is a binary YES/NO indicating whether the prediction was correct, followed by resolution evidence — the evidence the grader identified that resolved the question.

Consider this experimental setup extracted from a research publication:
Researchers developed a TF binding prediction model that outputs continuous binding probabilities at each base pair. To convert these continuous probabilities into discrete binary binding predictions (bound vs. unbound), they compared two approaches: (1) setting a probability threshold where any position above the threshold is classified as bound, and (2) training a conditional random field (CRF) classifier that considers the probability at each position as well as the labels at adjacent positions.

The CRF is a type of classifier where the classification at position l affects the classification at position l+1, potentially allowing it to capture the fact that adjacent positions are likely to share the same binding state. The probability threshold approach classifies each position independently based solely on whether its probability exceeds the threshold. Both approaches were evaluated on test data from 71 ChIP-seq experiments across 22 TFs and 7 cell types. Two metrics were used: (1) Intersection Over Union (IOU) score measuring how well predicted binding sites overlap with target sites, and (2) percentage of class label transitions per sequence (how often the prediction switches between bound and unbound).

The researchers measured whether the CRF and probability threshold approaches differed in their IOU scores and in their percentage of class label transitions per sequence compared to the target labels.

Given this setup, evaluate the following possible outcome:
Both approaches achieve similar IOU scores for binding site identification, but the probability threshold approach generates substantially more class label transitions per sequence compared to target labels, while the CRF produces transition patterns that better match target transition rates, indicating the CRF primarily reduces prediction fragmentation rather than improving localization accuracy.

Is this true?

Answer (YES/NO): YES